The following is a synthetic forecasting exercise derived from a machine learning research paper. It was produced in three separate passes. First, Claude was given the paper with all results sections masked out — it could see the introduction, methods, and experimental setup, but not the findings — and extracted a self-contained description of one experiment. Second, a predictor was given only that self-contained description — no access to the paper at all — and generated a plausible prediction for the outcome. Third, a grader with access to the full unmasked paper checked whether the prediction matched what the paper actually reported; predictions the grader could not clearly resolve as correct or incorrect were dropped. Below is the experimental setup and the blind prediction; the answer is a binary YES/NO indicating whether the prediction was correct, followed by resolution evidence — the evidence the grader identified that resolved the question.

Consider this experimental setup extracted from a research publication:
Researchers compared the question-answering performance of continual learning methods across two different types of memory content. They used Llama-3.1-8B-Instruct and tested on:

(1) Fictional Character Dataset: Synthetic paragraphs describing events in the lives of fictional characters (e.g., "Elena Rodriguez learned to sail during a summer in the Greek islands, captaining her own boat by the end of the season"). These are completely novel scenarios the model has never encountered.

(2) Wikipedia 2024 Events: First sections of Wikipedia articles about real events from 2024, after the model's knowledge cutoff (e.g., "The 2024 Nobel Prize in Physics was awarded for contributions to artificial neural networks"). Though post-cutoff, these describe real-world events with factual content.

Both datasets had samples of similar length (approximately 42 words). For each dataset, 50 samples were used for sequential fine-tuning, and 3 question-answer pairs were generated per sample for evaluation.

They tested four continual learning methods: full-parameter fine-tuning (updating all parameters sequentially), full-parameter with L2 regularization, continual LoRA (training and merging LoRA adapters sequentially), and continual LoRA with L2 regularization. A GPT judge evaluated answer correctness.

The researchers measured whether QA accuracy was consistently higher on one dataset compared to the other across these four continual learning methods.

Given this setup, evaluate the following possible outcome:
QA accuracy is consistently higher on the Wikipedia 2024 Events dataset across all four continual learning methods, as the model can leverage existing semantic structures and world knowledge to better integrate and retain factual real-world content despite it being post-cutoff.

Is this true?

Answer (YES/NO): NO